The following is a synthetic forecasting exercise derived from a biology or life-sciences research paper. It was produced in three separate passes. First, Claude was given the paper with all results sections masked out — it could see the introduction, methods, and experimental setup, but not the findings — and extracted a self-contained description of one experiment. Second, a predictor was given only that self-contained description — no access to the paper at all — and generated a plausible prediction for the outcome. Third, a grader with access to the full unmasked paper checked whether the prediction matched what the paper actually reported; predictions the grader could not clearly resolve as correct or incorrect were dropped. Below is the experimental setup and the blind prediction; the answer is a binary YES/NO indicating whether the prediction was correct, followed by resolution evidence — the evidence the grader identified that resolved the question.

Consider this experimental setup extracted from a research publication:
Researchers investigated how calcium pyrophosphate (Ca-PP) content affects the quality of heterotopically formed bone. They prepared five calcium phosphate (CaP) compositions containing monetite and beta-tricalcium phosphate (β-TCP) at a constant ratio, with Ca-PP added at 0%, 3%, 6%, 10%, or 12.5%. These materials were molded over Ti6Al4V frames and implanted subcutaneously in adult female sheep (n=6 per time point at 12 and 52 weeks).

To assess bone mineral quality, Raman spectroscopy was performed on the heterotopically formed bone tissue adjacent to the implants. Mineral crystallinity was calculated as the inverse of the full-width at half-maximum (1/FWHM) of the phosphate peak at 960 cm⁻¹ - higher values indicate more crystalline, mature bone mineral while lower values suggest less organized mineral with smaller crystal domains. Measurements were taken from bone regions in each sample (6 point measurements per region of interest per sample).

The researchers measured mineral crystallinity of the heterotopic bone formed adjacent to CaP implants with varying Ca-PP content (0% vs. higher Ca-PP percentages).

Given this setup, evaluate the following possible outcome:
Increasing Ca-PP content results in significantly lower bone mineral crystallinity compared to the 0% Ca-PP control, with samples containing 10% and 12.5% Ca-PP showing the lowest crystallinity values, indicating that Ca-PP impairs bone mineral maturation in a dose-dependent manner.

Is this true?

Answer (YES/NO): NO